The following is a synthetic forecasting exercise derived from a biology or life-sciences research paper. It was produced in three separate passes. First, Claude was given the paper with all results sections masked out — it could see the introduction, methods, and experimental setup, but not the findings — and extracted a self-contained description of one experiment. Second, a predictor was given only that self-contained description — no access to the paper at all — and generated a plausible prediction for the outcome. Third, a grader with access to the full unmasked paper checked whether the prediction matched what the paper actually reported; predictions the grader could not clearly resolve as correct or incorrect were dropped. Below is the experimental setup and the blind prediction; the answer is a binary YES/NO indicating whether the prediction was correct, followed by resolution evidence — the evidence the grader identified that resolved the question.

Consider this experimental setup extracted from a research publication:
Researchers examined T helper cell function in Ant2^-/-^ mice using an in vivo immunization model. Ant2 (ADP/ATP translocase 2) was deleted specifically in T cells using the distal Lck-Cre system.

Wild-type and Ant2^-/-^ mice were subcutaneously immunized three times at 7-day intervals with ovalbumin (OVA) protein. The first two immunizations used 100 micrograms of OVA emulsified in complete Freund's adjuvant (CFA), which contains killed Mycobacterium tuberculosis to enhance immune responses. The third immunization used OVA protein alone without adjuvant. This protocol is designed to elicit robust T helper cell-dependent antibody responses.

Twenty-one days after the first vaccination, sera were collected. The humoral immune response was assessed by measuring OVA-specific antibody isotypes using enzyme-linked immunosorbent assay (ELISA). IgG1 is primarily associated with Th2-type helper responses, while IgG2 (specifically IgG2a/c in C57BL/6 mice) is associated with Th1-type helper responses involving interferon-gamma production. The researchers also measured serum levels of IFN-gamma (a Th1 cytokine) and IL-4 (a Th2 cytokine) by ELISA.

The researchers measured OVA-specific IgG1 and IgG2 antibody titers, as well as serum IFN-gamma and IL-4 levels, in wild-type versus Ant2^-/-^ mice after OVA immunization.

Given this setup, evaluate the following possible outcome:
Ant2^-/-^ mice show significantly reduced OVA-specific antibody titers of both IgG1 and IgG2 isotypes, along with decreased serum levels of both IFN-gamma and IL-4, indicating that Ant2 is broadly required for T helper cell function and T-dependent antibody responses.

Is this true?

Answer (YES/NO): NO